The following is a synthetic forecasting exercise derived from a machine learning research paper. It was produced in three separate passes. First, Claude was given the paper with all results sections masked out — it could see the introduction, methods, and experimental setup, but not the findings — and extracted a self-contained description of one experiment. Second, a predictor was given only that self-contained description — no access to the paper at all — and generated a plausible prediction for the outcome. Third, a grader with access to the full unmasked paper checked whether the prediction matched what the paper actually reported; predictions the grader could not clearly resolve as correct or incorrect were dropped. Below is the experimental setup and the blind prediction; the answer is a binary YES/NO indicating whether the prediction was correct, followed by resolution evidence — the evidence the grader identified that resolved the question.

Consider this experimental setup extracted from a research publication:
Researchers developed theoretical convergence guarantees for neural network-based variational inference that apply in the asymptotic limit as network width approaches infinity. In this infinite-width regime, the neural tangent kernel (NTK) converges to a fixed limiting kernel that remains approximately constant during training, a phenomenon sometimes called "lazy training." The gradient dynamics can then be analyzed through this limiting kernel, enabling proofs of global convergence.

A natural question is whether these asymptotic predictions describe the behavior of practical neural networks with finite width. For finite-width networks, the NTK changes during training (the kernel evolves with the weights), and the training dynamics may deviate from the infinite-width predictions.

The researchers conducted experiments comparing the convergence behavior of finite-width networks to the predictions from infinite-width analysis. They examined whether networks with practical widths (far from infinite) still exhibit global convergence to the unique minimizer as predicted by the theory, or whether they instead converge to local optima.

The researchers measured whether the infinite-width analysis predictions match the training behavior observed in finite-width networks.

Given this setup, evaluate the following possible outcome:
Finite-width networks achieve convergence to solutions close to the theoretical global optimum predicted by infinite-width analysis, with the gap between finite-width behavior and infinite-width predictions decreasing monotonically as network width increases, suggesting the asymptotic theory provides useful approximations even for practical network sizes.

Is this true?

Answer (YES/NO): YES